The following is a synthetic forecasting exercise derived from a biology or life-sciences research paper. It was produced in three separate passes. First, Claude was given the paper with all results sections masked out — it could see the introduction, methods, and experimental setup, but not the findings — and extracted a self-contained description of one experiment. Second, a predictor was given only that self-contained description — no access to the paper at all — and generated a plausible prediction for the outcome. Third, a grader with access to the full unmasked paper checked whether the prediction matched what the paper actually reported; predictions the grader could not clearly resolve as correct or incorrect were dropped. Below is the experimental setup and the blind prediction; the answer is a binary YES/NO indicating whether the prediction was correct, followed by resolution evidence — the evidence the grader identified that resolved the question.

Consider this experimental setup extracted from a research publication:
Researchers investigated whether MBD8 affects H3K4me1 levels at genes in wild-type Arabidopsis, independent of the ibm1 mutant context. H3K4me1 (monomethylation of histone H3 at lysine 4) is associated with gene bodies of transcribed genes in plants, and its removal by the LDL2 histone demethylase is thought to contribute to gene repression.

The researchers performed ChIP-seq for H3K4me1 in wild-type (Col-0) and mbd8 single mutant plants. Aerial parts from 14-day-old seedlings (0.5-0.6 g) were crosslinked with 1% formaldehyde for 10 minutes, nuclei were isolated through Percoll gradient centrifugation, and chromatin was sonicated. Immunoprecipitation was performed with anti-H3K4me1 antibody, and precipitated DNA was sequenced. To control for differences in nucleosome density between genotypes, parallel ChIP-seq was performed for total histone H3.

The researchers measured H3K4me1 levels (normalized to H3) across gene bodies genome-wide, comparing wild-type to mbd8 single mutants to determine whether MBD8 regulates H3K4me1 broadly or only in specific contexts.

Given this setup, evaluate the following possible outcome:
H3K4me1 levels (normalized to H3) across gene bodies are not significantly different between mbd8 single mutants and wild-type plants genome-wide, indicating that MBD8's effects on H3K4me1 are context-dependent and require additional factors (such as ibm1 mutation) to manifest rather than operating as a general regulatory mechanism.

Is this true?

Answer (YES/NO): YES